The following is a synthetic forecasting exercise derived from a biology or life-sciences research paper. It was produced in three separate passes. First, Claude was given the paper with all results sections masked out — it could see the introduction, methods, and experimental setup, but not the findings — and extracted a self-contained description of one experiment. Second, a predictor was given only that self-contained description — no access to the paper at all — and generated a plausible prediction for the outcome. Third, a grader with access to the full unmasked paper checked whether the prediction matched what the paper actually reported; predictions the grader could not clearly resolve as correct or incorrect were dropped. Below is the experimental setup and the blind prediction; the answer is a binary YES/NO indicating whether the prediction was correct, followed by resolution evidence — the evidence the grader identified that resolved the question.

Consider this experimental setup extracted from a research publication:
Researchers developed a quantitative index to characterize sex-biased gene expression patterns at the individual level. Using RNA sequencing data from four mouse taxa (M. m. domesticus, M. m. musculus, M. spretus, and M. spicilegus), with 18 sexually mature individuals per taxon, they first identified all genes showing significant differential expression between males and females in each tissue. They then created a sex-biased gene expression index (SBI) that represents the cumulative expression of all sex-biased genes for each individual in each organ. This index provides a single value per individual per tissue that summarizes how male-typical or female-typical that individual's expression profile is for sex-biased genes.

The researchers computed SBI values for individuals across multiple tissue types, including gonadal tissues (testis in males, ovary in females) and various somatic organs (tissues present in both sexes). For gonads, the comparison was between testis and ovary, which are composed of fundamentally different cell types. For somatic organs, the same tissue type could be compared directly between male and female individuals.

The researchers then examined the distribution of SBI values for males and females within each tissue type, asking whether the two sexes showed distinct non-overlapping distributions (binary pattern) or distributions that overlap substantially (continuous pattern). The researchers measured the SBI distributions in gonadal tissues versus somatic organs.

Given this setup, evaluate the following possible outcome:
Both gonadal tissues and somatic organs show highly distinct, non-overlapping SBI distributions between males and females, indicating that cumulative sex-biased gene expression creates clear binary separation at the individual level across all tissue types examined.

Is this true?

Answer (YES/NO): NO